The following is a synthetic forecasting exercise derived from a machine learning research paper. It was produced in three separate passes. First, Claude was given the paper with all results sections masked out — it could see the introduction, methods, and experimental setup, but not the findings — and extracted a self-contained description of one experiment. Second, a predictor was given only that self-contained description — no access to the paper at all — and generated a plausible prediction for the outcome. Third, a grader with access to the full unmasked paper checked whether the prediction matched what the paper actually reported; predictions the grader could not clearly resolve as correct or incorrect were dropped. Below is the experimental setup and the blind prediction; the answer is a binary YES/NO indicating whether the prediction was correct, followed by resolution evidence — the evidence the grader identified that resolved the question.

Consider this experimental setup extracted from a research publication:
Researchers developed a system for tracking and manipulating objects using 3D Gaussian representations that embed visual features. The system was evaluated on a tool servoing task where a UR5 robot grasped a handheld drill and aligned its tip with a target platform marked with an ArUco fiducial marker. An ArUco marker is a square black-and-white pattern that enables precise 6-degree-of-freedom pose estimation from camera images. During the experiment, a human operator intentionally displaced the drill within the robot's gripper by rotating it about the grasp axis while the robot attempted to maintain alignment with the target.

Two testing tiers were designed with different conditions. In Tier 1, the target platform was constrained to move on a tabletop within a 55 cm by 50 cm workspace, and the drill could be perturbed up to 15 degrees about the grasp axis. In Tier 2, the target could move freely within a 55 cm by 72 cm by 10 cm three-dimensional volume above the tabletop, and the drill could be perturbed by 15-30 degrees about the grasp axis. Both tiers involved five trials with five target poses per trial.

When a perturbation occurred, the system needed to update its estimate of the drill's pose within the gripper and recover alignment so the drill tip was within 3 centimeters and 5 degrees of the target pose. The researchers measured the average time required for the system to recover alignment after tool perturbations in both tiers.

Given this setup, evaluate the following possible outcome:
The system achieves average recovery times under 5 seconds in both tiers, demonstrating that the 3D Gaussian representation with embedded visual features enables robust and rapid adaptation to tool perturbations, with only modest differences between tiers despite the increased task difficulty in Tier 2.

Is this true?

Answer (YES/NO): NO